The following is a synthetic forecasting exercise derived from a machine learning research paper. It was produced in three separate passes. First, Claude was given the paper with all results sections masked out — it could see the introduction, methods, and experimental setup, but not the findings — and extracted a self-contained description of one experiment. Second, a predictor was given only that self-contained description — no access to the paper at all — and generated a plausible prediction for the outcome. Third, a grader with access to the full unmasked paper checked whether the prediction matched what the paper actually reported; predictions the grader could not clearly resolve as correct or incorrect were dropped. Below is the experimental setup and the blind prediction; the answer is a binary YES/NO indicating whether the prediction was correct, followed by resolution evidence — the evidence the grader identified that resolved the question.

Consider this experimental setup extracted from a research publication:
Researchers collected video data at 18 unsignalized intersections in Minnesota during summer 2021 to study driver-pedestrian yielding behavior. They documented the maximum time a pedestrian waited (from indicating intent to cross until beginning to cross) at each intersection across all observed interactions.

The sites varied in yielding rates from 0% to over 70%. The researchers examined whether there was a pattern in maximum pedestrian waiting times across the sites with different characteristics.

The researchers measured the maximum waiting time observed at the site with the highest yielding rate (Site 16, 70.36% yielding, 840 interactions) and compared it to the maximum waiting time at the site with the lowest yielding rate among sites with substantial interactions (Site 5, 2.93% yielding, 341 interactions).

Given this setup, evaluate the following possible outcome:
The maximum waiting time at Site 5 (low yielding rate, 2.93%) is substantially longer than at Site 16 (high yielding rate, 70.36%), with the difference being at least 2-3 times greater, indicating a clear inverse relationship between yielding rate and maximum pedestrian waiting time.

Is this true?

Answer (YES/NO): NO